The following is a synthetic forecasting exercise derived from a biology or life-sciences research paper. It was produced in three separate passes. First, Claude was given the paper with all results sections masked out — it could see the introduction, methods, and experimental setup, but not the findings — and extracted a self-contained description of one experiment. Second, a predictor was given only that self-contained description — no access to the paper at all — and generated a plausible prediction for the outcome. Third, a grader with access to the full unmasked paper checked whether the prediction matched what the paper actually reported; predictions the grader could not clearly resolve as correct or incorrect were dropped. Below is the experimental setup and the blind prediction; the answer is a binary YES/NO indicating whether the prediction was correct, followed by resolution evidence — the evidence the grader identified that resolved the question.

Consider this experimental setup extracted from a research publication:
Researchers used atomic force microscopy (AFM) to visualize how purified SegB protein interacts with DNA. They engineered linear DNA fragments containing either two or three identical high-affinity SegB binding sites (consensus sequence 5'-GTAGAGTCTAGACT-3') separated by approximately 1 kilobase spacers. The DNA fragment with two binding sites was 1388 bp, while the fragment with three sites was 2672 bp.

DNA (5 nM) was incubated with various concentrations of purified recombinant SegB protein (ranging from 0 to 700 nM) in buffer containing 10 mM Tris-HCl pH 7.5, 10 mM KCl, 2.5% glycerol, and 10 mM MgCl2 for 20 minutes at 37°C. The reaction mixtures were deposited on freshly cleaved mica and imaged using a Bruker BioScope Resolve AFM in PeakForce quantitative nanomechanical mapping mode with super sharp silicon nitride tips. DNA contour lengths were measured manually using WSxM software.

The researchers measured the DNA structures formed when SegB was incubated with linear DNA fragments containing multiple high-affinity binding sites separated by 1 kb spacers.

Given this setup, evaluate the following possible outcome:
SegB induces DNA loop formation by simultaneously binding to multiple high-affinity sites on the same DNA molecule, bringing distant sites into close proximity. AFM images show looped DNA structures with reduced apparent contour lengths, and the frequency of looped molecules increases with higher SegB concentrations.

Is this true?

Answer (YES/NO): NO